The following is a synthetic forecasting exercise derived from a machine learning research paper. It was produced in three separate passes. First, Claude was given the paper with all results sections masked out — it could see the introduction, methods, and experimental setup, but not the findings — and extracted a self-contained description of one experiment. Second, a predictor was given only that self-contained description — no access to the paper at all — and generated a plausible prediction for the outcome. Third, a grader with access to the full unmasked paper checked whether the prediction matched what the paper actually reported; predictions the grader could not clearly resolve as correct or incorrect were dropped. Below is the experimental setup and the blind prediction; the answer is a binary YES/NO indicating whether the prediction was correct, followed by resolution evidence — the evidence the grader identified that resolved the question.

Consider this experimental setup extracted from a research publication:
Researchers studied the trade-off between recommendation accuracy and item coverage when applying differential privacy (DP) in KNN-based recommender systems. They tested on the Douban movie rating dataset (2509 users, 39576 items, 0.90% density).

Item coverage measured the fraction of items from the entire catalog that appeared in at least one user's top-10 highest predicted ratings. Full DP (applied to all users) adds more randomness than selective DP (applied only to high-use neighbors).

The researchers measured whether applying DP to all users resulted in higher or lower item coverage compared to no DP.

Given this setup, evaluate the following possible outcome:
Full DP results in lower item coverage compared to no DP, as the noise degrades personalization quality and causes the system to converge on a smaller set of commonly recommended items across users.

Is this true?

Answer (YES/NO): NO